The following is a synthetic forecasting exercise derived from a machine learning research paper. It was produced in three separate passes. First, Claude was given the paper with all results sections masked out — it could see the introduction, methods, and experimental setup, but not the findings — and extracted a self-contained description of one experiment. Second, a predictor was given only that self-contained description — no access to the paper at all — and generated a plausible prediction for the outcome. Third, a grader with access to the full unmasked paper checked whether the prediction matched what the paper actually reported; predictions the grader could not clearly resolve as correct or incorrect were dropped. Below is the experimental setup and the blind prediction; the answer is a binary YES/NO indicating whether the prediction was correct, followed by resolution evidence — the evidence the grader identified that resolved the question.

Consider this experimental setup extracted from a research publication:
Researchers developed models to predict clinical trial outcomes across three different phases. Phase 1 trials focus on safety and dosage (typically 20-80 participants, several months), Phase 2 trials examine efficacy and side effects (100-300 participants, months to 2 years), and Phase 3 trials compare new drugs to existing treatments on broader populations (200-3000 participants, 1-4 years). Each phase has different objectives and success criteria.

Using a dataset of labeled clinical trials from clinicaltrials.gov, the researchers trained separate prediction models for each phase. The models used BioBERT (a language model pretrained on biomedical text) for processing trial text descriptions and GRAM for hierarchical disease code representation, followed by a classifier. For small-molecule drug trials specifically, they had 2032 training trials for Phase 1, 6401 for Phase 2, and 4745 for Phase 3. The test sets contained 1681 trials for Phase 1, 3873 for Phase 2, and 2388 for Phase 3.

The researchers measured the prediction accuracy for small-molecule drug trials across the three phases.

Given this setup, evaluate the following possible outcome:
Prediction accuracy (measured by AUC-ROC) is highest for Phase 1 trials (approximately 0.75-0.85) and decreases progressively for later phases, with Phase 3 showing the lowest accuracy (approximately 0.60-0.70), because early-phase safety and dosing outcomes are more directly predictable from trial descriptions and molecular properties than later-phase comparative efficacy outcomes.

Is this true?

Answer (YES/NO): NO